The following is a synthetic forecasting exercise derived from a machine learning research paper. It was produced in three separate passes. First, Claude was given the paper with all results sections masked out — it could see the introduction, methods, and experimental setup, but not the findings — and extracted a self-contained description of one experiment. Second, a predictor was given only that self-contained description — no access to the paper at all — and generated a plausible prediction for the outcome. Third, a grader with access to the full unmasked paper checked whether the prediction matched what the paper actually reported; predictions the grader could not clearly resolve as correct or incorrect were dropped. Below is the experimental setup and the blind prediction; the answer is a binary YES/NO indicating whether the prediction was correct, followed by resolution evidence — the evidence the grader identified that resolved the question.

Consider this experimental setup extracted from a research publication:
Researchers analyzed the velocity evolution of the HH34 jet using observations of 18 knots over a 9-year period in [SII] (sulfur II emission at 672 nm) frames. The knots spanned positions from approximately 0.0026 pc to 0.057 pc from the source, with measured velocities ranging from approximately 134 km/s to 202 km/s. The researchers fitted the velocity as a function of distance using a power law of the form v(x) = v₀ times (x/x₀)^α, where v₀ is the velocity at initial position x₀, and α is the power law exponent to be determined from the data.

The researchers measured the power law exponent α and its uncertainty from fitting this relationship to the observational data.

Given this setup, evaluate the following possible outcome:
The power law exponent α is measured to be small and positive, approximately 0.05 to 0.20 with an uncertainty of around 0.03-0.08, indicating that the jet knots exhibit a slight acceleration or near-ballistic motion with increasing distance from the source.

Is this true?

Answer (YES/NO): NO